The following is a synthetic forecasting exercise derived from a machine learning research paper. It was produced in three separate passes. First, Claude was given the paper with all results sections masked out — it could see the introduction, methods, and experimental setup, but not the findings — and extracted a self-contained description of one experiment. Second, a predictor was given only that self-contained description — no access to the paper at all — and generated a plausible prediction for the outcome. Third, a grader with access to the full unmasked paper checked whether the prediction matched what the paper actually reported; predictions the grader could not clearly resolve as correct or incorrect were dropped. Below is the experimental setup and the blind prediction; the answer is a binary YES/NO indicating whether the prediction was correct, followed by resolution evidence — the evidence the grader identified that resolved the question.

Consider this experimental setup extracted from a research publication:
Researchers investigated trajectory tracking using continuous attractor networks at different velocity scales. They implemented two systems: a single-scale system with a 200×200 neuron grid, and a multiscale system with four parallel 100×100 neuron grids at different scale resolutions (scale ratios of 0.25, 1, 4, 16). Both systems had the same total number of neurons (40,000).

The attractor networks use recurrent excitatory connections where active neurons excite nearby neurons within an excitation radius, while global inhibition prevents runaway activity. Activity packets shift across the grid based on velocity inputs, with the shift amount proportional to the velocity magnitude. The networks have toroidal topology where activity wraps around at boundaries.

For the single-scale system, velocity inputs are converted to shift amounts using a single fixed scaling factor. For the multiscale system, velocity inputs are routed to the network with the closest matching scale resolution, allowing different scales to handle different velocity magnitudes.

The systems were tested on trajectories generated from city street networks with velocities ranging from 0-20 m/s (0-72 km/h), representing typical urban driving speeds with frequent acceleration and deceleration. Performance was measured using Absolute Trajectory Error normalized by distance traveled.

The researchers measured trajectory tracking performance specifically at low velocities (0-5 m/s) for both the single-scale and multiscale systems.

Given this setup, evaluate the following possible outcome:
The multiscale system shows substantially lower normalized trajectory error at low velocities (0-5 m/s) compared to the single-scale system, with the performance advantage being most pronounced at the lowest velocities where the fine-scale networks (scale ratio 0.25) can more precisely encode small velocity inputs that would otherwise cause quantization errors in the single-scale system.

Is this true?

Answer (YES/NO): NO